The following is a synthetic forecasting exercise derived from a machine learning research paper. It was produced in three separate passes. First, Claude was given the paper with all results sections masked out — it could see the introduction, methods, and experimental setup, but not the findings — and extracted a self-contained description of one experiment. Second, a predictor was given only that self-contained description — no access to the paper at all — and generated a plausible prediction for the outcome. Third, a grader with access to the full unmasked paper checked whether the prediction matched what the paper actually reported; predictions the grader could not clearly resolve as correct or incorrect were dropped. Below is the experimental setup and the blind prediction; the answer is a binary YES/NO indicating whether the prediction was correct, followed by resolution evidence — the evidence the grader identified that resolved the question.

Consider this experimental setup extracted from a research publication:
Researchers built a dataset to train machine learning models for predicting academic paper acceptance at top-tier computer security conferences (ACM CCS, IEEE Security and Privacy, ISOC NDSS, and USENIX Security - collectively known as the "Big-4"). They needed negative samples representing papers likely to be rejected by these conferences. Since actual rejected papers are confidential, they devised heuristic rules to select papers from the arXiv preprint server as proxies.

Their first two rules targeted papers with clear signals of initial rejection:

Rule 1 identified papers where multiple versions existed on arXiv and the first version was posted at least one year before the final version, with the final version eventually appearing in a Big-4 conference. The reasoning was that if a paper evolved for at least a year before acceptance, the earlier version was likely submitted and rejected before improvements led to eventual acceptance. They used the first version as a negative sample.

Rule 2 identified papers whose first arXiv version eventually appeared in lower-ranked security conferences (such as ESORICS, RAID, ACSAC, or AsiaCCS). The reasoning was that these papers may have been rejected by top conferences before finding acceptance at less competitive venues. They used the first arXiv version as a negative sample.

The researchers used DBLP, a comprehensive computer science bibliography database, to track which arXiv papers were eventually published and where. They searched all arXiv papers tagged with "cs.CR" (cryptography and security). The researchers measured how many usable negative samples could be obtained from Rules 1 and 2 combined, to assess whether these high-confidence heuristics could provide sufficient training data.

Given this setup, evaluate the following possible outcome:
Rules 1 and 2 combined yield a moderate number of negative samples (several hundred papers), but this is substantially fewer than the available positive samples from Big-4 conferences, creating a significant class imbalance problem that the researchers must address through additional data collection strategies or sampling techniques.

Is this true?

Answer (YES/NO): YES